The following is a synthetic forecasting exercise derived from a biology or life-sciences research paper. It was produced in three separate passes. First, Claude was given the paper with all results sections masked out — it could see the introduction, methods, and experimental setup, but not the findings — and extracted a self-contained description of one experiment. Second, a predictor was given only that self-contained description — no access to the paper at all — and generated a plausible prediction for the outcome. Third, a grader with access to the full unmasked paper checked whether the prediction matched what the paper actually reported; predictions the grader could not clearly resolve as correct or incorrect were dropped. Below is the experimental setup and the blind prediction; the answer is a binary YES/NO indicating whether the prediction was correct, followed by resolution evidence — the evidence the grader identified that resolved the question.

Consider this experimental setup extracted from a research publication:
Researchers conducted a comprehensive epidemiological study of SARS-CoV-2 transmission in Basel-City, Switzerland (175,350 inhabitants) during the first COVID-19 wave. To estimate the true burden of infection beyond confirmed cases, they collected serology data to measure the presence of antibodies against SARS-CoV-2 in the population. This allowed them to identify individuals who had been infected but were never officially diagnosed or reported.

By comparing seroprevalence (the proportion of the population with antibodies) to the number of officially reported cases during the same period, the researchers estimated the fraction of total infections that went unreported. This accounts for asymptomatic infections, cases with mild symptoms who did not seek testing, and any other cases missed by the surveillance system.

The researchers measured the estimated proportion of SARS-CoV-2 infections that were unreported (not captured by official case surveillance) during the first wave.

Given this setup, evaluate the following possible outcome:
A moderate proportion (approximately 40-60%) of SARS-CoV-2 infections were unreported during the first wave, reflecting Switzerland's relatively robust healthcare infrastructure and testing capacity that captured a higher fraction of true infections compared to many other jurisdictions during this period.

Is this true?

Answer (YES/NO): NO